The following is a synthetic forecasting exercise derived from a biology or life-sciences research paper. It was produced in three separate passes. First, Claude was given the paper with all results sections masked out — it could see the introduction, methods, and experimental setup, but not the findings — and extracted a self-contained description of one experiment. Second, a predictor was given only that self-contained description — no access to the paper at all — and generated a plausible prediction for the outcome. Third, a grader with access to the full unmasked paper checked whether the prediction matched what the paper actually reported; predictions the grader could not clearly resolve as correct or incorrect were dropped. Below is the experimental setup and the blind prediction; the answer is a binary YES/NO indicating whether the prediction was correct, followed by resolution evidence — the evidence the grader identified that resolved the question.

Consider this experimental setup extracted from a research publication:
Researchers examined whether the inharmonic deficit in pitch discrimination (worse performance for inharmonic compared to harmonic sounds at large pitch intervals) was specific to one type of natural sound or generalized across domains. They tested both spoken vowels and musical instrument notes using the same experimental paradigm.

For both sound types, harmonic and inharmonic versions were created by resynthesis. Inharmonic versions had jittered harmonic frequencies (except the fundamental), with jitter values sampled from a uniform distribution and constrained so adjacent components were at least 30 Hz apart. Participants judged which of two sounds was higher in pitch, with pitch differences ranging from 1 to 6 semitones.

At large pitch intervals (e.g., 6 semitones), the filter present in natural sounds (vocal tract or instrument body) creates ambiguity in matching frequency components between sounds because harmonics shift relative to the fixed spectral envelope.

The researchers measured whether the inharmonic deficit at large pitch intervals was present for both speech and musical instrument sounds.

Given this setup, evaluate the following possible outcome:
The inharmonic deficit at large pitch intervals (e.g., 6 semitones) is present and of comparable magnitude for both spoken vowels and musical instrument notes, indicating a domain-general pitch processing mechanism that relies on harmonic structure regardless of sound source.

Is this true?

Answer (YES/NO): YES